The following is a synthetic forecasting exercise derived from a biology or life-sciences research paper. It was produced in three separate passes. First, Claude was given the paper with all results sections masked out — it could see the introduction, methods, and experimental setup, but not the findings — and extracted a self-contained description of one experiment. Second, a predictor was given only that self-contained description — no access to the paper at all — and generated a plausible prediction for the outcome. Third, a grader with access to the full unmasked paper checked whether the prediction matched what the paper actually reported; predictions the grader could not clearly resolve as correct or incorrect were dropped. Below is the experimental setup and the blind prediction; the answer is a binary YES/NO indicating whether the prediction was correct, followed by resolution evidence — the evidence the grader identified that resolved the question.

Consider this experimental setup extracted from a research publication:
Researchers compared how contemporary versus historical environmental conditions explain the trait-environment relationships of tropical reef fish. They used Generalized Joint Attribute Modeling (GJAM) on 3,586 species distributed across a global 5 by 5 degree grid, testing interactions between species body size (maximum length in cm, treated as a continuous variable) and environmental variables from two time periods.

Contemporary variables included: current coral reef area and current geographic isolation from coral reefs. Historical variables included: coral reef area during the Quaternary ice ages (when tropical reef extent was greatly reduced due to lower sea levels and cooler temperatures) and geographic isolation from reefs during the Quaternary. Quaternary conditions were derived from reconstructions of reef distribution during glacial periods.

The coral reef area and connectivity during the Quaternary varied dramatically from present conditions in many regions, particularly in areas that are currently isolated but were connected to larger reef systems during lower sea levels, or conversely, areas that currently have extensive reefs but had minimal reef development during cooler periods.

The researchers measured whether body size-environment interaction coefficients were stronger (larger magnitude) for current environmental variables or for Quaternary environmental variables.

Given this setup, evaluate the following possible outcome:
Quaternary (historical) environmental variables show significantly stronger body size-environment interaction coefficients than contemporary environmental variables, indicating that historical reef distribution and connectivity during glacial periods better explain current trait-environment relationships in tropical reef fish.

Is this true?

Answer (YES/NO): YES